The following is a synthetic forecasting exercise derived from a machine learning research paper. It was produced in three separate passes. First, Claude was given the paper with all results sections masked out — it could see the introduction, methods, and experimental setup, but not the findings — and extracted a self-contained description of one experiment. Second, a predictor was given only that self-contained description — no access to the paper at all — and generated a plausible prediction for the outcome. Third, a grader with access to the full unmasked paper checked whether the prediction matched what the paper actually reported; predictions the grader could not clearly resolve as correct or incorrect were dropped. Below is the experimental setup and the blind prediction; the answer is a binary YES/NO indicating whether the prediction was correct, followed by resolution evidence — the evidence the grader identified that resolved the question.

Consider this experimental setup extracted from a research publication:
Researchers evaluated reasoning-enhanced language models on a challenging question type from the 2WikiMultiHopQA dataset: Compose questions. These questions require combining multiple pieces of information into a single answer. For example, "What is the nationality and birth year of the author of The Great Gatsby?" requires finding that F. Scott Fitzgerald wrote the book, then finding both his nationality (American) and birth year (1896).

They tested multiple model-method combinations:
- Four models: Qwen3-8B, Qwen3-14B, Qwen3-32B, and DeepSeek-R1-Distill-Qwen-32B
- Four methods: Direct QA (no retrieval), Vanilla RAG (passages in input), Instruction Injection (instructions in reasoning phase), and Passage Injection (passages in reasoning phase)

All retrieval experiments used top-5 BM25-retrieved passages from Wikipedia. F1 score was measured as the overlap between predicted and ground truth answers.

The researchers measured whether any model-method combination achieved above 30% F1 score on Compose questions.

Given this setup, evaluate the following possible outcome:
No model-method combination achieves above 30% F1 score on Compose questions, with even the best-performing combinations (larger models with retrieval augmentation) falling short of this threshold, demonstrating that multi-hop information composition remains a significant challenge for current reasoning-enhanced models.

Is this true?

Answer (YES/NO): YES